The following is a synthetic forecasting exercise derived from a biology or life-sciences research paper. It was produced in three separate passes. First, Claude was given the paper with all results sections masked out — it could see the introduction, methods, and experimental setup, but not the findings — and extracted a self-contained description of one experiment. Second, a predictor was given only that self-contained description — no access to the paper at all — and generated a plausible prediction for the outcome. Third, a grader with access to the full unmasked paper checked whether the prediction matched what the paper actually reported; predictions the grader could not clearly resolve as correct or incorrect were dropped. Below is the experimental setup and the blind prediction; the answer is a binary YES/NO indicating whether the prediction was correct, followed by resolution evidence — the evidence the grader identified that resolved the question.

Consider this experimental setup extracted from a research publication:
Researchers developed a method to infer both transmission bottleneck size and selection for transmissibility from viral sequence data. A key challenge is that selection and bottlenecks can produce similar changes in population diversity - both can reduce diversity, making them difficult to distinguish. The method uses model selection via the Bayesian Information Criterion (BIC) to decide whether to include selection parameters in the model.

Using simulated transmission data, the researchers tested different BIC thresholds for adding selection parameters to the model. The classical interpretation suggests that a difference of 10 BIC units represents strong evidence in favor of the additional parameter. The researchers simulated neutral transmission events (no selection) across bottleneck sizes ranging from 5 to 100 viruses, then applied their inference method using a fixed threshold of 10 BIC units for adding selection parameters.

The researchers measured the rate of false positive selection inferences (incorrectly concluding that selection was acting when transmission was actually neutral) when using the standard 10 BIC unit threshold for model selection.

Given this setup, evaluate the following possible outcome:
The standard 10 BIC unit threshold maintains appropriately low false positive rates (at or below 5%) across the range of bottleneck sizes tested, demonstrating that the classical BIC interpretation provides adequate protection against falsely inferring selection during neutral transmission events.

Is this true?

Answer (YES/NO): NO